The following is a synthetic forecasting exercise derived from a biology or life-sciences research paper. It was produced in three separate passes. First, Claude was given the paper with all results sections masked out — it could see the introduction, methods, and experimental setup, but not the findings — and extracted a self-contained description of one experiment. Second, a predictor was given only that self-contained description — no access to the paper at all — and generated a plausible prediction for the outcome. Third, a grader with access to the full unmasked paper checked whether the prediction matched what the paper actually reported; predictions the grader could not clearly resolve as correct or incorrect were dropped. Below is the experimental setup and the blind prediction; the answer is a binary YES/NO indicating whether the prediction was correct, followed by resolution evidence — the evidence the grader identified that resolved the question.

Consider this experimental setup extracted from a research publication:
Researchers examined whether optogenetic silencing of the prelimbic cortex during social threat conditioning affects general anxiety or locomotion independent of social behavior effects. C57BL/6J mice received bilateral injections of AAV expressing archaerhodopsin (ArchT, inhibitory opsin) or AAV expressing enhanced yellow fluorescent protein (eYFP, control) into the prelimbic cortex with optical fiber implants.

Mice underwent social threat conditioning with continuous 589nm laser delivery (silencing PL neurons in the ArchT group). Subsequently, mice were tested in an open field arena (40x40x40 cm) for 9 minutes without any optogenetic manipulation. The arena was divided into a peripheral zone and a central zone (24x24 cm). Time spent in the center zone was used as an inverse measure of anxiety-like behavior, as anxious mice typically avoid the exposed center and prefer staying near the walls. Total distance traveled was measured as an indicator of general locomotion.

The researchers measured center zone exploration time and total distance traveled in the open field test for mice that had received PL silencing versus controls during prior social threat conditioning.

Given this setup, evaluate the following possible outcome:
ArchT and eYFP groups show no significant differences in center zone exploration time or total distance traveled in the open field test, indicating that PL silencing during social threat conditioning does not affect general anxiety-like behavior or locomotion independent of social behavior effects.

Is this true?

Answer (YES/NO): YES